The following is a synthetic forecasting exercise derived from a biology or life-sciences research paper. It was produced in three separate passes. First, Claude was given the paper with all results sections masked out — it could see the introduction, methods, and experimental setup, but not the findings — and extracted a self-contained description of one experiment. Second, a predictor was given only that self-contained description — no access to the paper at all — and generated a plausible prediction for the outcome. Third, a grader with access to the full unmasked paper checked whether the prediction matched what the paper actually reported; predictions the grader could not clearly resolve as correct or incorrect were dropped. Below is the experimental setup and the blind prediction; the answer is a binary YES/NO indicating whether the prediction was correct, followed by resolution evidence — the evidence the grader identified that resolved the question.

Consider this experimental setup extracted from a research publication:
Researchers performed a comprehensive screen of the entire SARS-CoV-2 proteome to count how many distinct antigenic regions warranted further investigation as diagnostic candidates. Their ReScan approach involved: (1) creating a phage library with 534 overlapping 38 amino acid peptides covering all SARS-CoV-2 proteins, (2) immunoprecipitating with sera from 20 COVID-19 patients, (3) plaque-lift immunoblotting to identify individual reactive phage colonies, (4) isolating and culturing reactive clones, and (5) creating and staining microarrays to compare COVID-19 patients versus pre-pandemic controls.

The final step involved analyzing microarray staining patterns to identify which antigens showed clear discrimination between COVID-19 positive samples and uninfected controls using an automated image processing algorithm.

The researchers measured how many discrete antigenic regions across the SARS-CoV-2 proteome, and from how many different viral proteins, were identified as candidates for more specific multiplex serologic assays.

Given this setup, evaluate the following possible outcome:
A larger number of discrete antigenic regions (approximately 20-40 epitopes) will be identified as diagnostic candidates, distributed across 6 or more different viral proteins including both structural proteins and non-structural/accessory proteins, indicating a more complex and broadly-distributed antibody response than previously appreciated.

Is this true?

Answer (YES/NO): NO